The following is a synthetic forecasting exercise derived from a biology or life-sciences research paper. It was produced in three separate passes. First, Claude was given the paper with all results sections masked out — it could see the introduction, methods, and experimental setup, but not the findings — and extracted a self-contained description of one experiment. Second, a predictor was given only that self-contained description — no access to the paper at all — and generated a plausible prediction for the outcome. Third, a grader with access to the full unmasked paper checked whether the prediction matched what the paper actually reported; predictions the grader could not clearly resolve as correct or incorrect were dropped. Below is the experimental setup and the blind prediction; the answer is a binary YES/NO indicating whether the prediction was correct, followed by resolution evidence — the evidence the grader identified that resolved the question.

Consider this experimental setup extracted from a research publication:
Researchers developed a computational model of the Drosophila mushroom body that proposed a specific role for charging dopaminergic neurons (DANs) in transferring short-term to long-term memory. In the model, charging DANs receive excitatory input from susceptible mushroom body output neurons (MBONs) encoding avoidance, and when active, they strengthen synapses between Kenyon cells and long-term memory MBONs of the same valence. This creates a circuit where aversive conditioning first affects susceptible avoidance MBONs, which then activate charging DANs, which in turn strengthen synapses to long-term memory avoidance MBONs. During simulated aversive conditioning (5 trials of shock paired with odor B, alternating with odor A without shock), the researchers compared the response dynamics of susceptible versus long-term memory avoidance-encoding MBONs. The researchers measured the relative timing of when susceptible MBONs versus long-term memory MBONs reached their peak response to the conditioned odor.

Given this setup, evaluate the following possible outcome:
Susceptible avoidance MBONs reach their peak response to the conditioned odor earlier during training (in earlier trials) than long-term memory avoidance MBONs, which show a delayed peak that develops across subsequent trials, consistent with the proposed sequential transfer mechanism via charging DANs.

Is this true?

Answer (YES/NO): NO